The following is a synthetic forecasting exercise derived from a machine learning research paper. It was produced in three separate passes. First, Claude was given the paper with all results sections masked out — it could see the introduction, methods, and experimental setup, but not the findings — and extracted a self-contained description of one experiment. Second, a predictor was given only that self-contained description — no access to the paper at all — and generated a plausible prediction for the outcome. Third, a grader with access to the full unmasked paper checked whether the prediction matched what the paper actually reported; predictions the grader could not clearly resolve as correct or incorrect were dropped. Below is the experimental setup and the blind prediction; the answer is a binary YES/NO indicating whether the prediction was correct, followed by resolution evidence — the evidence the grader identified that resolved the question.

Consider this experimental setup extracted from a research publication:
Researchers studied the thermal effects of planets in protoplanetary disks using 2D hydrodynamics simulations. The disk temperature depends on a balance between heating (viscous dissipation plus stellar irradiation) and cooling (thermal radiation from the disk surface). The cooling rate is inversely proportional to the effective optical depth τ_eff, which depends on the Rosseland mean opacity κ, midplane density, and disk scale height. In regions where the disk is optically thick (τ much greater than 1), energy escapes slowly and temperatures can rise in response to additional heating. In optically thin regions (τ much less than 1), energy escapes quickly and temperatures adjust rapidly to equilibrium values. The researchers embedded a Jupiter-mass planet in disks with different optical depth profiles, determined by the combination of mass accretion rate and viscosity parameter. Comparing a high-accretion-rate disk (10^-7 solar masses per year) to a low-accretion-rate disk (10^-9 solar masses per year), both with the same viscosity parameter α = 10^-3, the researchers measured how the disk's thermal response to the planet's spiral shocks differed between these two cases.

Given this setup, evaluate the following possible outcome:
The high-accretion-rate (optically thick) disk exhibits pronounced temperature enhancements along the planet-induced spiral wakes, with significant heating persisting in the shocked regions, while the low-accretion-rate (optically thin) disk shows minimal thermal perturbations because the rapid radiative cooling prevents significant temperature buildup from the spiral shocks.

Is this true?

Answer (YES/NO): YES